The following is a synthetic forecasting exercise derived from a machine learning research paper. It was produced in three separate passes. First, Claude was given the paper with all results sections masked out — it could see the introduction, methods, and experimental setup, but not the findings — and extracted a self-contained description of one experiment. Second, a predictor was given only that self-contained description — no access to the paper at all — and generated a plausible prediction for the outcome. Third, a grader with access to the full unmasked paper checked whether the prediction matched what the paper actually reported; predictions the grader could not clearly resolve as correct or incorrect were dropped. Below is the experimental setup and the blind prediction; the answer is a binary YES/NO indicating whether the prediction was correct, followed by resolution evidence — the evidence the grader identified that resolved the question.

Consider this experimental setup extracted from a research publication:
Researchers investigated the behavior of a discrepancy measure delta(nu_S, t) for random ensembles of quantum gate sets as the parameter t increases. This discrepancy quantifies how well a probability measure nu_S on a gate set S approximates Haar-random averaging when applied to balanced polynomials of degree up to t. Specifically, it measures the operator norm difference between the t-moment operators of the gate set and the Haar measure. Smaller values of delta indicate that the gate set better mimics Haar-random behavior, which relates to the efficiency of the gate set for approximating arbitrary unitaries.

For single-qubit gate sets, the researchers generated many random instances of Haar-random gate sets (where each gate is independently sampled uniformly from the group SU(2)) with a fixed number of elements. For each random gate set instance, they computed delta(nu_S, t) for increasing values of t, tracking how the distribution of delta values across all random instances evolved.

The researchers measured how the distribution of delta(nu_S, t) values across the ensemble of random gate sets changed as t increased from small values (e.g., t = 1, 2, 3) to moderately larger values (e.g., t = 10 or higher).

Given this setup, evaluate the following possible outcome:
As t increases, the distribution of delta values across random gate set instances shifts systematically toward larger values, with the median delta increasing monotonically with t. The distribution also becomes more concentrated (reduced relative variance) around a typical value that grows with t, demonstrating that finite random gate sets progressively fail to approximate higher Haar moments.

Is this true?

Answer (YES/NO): NO